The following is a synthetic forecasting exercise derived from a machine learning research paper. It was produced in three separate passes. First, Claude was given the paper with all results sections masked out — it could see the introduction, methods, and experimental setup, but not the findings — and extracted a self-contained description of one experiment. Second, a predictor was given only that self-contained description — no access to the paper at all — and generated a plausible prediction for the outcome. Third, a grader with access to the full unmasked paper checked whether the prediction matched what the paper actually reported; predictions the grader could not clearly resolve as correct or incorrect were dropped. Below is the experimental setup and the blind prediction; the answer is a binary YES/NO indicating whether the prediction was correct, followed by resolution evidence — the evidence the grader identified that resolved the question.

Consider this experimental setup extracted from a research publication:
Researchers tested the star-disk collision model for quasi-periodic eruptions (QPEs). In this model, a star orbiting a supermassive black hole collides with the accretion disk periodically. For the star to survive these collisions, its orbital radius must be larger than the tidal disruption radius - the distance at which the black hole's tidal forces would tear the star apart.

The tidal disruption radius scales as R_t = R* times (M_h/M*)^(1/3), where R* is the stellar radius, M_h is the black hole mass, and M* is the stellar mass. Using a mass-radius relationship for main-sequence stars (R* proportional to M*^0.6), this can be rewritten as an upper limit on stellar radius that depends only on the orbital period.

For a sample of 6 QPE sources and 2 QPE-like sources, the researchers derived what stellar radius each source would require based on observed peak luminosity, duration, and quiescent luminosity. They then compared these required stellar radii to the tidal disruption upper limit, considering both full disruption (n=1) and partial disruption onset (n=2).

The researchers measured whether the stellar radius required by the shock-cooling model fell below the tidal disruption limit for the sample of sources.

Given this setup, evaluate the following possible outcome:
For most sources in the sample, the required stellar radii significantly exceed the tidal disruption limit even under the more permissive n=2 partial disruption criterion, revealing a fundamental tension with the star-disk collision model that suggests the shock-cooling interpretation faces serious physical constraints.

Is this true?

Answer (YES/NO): NO